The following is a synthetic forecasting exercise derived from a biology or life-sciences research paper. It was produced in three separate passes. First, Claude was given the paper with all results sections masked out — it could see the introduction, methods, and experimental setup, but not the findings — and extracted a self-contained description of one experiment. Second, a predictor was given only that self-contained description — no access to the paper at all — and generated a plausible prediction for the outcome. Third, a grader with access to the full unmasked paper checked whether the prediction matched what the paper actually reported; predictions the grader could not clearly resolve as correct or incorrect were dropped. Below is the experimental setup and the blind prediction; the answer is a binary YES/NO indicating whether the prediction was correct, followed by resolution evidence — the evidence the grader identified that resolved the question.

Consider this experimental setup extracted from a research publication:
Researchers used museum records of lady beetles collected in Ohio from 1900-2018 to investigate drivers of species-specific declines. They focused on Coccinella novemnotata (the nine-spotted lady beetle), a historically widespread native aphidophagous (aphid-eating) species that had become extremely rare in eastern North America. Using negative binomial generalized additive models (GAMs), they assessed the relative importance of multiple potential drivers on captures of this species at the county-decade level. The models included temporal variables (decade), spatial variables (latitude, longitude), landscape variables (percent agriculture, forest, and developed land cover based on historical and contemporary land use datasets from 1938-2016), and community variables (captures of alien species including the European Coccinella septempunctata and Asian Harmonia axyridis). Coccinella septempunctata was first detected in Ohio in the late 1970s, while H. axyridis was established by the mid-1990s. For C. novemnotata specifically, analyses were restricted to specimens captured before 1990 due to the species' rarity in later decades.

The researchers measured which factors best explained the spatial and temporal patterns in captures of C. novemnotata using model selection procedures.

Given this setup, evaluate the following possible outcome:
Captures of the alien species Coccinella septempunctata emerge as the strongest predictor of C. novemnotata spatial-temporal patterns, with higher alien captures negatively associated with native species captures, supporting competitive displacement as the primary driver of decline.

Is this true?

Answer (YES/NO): NO